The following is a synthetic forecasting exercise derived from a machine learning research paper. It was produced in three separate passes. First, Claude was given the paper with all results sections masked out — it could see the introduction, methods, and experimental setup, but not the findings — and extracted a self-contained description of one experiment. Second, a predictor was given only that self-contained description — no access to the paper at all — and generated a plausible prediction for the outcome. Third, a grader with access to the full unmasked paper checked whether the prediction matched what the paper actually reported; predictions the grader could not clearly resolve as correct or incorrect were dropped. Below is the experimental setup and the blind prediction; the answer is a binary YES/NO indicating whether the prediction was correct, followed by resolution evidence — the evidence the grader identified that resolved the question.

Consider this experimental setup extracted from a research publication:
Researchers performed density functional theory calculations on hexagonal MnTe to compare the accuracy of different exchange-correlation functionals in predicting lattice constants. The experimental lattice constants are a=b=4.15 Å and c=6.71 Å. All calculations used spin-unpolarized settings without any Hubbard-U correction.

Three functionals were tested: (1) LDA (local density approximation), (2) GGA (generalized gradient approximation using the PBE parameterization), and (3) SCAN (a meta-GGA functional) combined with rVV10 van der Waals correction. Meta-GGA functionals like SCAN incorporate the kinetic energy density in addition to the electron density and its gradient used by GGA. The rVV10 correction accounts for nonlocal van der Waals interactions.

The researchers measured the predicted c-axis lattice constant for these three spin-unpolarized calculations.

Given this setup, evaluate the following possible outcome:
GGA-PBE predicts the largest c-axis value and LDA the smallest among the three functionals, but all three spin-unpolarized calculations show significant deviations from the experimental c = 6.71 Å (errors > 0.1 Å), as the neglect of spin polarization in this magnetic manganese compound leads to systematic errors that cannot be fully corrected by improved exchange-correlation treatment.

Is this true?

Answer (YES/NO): YES